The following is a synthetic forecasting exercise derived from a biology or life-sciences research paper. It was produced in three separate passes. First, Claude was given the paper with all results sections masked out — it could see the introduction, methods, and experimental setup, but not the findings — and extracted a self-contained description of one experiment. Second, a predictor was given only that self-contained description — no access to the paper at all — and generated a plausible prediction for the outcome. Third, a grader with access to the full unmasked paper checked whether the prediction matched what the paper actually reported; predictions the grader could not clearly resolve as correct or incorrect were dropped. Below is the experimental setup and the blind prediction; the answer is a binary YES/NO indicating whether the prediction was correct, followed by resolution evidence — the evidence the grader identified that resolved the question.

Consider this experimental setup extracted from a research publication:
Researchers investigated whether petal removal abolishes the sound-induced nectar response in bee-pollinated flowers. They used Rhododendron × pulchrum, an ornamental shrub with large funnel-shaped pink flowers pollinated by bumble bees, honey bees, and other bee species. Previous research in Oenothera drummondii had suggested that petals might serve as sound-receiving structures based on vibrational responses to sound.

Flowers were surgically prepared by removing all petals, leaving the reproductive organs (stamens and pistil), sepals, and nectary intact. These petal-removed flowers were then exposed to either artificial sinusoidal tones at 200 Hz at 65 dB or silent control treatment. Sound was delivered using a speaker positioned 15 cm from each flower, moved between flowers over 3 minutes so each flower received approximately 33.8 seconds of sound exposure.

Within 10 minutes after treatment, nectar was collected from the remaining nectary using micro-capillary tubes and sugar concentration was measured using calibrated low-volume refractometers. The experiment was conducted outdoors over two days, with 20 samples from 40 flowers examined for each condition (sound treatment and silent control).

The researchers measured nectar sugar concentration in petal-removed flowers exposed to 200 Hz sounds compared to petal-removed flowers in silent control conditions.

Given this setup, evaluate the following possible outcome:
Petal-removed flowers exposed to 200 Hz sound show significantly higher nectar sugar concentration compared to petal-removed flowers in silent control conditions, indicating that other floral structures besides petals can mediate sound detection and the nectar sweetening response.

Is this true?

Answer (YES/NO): NO